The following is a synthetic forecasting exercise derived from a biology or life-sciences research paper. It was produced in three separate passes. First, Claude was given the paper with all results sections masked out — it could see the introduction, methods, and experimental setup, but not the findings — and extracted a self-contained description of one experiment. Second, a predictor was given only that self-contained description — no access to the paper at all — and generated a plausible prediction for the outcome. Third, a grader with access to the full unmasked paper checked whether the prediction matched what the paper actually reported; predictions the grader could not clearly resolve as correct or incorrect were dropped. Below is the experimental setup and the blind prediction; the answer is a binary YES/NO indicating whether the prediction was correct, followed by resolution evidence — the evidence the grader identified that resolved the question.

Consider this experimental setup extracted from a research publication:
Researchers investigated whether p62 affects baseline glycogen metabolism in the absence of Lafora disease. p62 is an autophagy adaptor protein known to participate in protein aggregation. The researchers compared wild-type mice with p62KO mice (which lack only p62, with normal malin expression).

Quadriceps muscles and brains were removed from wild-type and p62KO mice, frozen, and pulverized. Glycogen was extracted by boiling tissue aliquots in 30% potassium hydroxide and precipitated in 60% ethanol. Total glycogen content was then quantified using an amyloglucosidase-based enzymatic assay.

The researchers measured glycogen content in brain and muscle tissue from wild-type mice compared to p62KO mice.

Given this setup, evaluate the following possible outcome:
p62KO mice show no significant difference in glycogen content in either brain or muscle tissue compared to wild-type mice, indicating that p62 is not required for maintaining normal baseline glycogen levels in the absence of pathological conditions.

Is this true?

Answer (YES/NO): YES